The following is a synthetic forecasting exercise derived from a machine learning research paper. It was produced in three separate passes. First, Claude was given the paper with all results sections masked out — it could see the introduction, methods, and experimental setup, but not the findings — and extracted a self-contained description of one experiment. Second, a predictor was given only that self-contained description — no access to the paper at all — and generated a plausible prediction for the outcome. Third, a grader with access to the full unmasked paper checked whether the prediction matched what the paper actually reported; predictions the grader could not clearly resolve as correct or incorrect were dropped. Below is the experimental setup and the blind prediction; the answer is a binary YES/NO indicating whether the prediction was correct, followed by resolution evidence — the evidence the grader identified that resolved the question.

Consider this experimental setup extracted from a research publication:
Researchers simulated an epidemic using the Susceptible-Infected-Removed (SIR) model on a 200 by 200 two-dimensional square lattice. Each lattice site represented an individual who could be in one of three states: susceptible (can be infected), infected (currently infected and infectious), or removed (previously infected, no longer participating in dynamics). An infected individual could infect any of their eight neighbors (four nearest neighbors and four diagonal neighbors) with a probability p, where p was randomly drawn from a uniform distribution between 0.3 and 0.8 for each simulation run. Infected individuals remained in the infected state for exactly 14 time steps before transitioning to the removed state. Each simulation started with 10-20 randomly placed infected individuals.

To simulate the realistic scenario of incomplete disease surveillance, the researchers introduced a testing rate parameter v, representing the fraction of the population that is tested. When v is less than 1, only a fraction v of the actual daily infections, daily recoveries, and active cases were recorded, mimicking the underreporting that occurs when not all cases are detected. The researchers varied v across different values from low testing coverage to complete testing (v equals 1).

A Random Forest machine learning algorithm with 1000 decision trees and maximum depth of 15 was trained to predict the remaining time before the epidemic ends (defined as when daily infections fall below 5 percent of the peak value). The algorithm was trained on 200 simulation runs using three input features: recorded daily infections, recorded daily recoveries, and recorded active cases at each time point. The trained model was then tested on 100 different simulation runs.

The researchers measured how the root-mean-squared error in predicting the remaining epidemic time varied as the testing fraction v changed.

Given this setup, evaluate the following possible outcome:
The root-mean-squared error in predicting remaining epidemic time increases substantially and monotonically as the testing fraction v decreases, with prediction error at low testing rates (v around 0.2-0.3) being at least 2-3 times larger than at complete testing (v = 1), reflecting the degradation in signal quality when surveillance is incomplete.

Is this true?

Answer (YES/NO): NO